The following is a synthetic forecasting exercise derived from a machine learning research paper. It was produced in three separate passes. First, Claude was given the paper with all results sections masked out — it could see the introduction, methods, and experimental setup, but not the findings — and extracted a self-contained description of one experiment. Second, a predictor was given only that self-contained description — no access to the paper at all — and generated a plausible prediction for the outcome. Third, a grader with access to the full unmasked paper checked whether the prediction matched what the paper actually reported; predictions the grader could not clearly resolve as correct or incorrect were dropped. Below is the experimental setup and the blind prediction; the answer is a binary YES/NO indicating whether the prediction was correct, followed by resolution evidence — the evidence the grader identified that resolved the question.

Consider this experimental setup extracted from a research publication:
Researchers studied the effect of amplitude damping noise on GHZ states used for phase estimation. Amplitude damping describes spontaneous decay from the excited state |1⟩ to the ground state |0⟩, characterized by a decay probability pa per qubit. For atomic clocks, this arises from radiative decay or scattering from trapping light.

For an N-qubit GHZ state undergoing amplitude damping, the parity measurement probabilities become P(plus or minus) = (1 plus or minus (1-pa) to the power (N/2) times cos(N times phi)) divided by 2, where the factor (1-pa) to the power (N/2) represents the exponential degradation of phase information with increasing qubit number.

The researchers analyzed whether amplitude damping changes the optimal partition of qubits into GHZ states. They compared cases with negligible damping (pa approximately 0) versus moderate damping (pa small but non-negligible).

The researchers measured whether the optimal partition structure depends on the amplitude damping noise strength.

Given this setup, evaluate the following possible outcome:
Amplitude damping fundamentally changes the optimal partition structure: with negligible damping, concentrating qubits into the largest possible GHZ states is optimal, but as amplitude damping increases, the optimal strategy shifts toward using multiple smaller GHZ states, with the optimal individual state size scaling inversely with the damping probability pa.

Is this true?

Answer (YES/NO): NO